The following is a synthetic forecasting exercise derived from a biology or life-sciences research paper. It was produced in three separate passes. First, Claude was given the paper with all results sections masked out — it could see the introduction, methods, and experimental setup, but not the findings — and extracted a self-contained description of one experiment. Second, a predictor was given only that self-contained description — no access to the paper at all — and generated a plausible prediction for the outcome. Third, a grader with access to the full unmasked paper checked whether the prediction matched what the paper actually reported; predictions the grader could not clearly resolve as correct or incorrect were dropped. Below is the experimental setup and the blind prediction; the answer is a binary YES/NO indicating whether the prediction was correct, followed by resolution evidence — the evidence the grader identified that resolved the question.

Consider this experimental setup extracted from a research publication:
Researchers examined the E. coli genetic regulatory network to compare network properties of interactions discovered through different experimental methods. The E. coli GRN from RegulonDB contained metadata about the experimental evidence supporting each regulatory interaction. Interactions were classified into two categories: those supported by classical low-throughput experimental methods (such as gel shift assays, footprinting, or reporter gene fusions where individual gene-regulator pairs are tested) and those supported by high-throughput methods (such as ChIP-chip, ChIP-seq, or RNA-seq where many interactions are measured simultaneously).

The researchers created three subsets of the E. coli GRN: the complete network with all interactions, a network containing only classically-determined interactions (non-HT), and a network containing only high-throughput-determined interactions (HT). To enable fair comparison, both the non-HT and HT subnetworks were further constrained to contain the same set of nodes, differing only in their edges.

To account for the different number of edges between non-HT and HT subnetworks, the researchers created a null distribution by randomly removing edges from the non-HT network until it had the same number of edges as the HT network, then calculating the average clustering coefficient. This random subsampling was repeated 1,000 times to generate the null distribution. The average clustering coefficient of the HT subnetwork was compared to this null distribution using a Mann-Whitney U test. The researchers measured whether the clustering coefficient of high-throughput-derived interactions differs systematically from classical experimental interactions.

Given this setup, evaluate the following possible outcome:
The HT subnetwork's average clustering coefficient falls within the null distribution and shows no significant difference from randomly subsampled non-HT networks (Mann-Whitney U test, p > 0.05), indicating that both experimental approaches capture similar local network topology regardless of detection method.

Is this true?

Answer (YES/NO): NO